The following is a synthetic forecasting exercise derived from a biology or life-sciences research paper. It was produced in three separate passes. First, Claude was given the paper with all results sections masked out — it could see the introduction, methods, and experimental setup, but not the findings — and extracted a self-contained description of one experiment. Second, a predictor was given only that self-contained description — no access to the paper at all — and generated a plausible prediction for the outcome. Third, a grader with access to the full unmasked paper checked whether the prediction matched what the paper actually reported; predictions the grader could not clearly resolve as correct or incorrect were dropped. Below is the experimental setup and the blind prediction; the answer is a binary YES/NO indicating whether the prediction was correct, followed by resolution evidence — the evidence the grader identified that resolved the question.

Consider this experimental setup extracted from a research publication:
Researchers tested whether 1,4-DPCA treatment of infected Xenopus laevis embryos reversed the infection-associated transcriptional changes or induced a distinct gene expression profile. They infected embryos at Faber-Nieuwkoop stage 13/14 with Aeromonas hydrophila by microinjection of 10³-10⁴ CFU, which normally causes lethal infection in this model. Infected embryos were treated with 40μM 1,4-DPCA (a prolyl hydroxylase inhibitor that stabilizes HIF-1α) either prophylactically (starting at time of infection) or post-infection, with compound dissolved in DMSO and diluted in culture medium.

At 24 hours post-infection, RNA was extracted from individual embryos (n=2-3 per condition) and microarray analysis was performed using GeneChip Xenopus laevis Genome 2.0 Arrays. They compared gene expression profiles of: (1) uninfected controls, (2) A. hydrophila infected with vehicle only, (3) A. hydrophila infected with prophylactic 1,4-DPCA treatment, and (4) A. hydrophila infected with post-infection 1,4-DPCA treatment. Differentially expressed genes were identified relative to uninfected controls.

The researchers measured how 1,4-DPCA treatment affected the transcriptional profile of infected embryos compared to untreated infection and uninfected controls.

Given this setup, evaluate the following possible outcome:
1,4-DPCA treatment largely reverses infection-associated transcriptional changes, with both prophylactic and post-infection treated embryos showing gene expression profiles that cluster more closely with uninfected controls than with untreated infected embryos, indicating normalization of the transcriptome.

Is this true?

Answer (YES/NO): NO